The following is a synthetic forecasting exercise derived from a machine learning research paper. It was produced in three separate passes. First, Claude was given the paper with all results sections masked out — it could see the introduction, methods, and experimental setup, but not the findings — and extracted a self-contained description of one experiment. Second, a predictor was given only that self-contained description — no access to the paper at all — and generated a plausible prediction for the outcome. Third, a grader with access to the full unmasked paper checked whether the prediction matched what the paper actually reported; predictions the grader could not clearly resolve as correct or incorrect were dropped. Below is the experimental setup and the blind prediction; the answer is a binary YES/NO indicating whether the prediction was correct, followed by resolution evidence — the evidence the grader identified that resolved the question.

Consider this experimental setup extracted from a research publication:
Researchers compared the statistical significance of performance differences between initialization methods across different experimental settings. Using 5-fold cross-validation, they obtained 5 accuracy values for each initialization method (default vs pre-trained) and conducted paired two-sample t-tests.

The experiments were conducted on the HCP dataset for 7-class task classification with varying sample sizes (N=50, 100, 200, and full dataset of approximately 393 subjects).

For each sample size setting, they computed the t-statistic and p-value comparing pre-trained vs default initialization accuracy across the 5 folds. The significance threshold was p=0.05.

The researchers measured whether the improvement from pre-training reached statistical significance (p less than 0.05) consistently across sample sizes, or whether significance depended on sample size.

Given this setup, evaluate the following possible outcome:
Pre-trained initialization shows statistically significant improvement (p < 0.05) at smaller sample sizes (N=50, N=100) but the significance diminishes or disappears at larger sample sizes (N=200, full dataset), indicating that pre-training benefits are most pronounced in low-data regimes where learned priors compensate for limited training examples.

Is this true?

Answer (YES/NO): NO